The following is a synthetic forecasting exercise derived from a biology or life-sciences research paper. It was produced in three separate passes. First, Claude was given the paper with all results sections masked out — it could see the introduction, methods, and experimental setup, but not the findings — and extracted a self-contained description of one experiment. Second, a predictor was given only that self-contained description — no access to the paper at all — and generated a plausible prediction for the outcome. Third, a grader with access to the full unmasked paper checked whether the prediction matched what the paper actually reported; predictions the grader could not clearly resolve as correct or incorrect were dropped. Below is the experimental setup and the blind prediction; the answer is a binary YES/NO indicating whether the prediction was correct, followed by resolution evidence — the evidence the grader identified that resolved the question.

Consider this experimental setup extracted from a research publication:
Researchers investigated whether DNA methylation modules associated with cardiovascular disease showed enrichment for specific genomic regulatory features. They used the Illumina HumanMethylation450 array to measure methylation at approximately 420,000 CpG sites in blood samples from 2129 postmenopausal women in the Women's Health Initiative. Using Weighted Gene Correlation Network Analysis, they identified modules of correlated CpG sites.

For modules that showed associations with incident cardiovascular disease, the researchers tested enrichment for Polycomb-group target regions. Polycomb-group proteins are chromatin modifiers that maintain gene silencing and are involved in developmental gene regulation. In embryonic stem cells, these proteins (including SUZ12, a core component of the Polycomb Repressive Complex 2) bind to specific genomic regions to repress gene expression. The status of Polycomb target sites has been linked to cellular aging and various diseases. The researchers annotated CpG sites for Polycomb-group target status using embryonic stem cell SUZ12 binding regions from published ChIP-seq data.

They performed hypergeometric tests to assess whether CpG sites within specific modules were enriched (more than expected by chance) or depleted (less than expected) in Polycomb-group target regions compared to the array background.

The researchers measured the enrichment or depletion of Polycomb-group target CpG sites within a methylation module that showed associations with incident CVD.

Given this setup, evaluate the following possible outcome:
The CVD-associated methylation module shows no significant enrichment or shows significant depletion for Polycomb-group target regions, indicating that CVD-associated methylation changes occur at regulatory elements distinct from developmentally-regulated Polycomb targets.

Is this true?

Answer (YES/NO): NO